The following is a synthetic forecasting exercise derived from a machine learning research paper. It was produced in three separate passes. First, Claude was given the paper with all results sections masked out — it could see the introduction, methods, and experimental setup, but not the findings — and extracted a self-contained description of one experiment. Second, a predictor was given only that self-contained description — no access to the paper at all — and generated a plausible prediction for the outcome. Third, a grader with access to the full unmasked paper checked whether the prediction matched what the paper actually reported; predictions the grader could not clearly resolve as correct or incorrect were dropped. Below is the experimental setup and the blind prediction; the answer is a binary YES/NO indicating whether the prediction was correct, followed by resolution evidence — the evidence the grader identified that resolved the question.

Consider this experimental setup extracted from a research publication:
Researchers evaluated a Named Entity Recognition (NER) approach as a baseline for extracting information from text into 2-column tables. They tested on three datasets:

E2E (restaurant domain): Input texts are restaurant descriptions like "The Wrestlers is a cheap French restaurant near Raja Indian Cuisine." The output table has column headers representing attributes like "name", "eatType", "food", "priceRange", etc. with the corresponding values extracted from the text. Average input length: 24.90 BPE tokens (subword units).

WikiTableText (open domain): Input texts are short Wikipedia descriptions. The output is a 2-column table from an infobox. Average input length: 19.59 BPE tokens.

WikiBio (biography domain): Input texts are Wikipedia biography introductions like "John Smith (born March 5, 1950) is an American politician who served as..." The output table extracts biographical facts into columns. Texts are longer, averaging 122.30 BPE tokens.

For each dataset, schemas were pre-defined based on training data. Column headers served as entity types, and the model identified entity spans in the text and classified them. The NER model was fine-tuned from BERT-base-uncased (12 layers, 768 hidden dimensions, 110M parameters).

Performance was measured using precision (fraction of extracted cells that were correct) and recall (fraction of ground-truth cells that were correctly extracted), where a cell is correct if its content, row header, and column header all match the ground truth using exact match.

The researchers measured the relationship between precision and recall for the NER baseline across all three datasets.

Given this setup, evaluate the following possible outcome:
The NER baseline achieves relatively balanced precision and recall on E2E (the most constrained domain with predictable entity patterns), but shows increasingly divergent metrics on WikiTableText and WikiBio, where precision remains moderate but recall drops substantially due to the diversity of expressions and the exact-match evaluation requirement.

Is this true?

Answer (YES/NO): NO